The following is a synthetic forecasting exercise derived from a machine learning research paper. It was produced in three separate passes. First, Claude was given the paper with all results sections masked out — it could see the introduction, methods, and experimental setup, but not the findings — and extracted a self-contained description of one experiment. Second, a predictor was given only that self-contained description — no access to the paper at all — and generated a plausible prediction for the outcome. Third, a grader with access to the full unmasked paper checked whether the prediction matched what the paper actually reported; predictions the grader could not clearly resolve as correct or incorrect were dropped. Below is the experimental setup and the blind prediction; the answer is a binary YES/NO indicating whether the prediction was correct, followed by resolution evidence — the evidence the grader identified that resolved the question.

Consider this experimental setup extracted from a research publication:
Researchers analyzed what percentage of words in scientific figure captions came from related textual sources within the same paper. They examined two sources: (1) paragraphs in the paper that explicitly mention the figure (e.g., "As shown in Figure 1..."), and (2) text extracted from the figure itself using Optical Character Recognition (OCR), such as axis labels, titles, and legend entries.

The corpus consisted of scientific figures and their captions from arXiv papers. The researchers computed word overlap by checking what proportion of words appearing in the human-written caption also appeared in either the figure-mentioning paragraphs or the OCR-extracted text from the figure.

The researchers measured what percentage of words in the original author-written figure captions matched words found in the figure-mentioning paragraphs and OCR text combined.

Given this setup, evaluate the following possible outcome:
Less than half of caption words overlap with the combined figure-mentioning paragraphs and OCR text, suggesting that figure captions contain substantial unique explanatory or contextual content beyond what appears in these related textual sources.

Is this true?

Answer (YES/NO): NO